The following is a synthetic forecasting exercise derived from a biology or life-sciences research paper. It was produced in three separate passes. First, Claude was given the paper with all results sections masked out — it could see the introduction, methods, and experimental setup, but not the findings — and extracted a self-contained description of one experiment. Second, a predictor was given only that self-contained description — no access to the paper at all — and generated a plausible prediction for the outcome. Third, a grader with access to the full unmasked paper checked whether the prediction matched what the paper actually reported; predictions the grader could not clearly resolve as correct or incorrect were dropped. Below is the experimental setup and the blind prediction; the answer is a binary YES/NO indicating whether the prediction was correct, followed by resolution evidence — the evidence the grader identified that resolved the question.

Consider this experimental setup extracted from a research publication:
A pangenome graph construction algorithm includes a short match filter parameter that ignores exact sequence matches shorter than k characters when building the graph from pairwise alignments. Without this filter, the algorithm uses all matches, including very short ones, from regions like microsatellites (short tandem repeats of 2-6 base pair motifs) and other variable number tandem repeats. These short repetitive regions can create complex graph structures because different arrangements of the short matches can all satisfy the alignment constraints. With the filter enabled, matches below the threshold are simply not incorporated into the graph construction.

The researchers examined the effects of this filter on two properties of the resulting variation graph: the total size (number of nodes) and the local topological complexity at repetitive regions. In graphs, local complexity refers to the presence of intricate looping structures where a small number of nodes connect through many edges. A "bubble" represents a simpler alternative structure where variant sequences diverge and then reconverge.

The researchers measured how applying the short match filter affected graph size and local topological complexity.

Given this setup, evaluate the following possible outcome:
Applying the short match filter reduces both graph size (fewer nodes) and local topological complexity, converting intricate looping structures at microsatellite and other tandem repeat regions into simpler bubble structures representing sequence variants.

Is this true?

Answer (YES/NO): NO